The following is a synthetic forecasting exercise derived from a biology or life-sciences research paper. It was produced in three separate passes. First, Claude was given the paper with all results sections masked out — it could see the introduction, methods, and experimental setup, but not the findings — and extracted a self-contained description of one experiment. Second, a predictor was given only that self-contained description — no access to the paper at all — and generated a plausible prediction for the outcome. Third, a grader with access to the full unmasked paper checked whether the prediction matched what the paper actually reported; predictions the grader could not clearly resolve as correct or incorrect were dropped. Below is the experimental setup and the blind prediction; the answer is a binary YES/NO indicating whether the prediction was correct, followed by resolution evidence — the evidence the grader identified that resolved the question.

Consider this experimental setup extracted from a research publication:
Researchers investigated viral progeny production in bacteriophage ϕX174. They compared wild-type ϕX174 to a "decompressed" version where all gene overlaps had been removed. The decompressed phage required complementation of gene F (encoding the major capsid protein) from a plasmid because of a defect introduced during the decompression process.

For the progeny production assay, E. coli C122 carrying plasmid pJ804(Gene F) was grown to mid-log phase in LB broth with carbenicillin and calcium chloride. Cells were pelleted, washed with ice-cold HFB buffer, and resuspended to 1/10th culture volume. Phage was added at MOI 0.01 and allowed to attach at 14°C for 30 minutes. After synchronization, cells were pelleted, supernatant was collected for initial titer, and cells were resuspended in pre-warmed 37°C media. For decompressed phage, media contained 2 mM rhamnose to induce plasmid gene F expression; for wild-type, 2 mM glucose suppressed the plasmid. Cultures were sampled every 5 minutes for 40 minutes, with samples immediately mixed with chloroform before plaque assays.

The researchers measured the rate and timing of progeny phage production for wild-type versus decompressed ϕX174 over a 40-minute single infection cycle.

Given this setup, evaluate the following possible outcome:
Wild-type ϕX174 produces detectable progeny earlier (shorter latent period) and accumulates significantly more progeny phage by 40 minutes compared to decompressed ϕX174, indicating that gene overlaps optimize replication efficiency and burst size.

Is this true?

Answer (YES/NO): NO